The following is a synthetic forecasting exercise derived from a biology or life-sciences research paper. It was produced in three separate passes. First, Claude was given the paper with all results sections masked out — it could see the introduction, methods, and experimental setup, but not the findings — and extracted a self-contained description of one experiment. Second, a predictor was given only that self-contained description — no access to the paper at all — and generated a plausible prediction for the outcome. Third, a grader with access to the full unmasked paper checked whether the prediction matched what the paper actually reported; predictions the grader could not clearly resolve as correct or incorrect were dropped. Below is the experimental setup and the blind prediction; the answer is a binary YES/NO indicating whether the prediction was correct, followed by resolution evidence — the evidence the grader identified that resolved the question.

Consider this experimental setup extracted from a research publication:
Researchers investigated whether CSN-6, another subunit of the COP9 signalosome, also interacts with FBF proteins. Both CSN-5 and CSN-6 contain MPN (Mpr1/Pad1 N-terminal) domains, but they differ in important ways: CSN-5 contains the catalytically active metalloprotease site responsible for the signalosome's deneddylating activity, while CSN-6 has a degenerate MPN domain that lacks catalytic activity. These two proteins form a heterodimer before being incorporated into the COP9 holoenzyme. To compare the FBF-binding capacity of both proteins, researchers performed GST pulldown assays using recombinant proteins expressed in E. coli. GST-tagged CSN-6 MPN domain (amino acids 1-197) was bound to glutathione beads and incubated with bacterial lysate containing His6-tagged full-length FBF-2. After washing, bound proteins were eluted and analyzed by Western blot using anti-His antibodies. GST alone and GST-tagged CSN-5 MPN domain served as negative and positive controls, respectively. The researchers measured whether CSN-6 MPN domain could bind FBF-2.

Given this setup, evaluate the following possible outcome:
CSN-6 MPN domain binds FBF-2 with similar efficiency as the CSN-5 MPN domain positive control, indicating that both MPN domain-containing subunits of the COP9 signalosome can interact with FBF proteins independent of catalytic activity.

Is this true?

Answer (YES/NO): NO